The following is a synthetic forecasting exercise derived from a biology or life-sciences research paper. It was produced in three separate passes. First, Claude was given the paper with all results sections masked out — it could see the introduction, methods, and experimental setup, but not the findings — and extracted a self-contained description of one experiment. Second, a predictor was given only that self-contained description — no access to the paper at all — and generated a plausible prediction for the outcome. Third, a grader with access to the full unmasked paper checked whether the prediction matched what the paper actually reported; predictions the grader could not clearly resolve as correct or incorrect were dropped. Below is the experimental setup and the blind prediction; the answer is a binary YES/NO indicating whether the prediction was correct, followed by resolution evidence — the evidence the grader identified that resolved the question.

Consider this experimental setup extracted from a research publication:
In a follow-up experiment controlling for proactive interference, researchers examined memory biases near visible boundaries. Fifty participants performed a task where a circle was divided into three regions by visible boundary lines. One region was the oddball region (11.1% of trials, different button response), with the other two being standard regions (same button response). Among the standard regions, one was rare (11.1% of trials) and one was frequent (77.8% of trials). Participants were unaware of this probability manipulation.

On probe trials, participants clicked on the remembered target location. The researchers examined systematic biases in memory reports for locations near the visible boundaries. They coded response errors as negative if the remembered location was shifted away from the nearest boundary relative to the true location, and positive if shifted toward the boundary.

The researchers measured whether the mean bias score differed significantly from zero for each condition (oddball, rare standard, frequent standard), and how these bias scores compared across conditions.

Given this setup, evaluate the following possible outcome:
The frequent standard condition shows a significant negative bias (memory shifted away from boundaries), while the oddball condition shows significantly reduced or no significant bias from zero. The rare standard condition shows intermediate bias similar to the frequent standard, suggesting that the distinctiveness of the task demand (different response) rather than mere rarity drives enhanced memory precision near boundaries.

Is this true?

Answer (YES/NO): NO